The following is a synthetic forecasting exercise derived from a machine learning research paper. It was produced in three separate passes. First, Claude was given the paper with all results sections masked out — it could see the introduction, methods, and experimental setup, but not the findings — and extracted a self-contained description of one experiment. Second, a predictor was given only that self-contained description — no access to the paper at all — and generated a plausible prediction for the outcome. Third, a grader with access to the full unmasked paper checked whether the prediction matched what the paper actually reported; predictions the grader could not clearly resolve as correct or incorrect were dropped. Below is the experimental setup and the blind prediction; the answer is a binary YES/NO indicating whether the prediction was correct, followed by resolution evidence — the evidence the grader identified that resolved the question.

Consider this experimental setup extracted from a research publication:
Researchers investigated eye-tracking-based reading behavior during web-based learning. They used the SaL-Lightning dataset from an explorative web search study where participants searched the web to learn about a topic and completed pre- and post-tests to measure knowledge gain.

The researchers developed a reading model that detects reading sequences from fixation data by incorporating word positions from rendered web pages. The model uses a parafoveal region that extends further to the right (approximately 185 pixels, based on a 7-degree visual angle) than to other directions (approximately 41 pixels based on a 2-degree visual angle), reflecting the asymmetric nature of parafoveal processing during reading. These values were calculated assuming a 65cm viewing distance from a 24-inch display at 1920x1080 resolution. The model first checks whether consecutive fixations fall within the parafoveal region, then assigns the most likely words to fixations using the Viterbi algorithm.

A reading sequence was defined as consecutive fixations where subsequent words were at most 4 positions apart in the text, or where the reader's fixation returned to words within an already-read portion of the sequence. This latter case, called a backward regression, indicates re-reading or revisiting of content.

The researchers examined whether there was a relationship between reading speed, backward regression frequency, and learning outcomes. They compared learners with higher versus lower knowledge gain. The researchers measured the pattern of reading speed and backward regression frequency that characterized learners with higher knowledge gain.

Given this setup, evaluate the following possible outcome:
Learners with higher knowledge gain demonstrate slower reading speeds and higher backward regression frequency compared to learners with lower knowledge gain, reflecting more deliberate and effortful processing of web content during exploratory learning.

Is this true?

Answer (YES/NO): NO